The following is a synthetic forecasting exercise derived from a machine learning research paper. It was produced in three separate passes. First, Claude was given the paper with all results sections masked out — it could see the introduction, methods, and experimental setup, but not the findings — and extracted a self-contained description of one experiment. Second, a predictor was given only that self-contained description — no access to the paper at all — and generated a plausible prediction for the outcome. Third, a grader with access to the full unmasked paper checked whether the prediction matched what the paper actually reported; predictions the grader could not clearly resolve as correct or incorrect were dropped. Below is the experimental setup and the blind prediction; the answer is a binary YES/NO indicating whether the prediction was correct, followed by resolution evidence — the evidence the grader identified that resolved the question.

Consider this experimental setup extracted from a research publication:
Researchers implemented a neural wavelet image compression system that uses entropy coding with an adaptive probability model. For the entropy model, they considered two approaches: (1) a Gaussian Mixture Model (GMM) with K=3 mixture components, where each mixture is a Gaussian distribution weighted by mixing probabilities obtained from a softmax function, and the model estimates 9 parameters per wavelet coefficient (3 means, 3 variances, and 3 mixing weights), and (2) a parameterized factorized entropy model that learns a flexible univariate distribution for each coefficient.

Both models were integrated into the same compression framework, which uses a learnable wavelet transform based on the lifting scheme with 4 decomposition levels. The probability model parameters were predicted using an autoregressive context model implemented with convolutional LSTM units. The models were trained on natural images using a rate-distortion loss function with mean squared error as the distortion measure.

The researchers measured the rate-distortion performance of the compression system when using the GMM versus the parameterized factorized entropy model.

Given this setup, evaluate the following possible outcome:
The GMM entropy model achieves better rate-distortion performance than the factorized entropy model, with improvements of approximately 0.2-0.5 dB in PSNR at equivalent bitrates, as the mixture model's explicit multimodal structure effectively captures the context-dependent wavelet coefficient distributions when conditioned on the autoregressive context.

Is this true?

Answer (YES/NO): NO